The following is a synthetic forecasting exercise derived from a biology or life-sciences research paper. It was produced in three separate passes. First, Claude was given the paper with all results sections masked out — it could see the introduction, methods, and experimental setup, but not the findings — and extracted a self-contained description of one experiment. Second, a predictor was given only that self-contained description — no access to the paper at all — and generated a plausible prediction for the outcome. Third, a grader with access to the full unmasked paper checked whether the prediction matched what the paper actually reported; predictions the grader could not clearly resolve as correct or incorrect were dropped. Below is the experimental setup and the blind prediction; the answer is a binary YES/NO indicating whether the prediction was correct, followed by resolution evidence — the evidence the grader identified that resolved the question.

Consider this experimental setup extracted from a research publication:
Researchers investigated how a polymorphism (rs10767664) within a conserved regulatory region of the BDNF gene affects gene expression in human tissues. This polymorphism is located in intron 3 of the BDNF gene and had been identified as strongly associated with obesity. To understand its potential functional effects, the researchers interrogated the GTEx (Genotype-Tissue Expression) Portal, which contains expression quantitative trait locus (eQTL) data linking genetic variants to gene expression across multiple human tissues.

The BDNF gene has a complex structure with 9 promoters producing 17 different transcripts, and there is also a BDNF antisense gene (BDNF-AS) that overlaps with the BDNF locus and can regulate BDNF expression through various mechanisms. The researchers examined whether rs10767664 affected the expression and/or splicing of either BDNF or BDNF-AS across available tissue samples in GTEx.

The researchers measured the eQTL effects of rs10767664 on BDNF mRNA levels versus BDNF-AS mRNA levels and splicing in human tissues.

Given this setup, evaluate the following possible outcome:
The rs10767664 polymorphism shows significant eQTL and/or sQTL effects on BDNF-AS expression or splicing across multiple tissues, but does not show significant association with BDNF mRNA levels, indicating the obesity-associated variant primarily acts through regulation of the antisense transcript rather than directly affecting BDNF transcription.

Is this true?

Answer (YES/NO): YES